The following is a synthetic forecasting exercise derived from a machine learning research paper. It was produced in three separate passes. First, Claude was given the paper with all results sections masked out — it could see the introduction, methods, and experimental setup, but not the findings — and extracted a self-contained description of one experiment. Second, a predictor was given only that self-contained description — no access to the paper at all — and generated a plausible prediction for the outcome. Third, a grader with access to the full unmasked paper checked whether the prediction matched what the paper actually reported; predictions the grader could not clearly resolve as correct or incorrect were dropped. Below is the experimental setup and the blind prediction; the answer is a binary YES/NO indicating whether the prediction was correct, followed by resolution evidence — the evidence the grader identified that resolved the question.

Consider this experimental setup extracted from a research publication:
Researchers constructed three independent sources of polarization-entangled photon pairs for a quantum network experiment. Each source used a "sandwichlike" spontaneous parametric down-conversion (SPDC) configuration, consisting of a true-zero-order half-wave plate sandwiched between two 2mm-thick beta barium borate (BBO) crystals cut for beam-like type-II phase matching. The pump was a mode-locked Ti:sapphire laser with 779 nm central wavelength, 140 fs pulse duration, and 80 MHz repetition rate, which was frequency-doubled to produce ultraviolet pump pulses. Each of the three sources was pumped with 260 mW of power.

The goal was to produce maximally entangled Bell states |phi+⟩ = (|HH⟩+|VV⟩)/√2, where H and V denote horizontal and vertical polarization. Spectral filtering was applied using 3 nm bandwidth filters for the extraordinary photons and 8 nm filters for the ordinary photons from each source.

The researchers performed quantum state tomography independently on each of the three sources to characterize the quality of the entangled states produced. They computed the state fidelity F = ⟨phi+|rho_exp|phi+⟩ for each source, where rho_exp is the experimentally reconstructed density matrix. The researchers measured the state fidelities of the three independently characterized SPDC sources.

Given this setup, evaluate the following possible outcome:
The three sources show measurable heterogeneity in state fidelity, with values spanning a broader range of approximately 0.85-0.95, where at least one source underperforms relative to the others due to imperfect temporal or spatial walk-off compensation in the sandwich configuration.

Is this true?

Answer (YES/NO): NO